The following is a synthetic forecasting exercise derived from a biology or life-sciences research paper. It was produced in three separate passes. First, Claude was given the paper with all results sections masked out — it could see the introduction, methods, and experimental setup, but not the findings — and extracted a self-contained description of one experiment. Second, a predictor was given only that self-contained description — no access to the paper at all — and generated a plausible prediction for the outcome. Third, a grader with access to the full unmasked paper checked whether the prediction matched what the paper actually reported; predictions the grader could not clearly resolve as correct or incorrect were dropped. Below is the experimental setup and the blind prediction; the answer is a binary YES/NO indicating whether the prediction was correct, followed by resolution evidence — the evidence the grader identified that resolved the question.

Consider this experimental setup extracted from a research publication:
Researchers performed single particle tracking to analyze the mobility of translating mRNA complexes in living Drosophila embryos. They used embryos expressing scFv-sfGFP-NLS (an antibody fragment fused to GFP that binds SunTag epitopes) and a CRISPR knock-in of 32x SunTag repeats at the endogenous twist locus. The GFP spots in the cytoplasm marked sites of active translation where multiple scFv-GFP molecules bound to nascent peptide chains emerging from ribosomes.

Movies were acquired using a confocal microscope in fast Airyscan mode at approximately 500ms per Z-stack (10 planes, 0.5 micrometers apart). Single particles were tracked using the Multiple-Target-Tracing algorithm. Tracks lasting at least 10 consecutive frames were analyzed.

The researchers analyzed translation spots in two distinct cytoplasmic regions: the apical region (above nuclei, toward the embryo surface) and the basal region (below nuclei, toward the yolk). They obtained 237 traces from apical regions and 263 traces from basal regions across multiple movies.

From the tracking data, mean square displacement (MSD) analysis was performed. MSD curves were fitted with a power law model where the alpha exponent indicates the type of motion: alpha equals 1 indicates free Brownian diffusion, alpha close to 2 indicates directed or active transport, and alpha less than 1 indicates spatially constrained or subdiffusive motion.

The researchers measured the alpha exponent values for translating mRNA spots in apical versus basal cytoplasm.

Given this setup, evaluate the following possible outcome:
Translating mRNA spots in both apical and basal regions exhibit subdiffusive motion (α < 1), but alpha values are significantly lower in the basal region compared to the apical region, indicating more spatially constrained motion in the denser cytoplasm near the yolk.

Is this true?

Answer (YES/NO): NO